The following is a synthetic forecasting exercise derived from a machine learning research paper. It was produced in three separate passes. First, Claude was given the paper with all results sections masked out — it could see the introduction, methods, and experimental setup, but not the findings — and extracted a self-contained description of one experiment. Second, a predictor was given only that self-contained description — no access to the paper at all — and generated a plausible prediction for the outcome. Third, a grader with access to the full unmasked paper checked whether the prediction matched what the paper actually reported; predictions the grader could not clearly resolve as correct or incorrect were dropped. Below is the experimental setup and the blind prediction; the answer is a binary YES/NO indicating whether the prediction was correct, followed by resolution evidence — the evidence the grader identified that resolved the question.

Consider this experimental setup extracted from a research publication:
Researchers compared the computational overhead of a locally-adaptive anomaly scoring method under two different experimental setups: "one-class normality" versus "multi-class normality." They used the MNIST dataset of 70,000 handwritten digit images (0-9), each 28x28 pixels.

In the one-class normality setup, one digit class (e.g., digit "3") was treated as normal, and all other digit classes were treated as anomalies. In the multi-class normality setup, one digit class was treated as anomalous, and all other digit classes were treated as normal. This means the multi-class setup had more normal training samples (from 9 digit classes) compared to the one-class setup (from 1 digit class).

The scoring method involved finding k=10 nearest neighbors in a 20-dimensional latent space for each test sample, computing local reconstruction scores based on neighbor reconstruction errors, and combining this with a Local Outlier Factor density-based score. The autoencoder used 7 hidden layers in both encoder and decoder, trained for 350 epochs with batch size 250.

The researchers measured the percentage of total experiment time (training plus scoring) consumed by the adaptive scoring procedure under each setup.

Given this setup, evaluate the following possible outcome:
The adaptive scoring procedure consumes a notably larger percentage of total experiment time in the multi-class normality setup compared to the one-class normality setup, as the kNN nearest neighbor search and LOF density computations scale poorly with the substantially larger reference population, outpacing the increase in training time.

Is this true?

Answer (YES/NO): YES